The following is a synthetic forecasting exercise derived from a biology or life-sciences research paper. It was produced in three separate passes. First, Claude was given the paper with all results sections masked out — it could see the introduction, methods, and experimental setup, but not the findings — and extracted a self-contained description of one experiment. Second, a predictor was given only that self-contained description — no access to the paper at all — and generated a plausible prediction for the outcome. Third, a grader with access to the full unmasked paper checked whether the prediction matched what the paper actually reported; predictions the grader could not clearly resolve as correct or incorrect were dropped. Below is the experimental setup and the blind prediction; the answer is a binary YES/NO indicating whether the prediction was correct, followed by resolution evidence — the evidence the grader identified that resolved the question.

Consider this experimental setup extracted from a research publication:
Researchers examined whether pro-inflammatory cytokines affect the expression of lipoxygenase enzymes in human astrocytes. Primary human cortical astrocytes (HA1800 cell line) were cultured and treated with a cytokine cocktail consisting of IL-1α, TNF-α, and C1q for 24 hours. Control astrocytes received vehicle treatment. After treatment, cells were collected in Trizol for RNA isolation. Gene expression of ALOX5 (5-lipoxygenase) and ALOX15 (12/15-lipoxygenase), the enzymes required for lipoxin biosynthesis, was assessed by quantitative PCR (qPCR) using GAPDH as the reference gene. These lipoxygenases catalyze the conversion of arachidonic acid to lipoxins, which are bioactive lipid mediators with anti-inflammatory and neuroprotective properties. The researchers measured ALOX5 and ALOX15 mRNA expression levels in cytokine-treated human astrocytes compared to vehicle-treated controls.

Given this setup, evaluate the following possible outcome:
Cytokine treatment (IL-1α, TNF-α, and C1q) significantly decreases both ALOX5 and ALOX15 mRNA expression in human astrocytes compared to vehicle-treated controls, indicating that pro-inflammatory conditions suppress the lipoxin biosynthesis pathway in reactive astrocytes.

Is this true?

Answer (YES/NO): NO